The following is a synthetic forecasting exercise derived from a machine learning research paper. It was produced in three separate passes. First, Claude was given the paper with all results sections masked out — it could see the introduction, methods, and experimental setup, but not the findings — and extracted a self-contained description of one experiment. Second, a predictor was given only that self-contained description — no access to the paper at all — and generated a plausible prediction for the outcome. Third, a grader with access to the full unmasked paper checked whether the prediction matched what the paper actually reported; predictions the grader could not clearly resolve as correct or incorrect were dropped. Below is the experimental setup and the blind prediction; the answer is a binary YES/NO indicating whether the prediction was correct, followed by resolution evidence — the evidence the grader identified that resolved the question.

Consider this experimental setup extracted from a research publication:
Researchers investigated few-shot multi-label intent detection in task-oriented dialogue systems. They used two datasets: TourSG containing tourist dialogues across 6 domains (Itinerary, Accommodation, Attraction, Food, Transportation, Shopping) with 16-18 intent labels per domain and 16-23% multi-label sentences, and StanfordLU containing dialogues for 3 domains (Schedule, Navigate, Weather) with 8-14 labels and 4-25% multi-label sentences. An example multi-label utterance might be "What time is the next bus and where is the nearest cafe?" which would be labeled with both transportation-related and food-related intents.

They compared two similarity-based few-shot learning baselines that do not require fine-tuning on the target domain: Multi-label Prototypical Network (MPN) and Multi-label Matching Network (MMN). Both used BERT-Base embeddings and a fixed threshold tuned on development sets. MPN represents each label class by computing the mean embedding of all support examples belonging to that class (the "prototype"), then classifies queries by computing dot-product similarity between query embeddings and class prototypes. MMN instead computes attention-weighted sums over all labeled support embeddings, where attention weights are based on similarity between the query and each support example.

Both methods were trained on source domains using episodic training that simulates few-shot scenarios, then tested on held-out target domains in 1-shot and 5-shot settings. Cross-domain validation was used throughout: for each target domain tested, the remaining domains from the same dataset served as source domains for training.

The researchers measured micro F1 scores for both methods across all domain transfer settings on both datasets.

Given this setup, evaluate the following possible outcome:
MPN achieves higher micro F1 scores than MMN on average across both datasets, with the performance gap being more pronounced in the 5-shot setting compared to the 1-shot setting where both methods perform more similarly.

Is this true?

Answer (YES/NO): YES